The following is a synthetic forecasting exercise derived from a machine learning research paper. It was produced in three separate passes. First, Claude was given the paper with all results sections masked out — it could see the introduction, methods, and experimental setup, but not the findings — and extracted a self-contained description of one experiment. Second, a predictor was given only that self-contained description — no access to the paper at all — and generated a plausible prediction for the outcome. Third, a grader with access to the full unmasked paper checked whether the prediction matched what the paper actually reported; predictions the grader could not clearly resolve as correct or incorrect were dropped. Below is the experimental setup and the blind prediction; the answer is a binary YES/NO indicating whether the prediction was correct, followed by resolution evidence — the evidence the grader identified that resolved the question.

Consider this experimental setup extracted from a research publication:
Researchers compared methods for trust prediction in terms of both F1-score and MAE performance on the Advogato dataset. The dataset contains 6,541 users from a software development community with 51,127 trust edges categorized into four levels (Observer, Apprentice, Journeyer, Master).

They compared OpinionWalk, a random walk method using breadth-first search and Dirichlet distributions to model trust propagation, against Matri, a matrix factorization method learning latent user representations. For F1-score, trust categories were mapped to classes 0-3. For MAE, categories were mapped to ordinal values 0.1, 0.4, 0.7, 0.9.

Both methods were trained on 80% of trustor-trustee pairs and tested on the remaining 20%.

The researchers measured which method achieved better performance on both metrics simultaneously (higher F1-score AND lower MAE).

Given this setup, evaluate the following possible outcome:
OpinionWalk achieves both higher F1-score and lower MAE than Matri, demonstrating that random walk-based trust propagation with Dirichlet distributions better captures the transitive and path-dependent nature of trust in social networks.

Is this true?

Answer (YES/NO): NO